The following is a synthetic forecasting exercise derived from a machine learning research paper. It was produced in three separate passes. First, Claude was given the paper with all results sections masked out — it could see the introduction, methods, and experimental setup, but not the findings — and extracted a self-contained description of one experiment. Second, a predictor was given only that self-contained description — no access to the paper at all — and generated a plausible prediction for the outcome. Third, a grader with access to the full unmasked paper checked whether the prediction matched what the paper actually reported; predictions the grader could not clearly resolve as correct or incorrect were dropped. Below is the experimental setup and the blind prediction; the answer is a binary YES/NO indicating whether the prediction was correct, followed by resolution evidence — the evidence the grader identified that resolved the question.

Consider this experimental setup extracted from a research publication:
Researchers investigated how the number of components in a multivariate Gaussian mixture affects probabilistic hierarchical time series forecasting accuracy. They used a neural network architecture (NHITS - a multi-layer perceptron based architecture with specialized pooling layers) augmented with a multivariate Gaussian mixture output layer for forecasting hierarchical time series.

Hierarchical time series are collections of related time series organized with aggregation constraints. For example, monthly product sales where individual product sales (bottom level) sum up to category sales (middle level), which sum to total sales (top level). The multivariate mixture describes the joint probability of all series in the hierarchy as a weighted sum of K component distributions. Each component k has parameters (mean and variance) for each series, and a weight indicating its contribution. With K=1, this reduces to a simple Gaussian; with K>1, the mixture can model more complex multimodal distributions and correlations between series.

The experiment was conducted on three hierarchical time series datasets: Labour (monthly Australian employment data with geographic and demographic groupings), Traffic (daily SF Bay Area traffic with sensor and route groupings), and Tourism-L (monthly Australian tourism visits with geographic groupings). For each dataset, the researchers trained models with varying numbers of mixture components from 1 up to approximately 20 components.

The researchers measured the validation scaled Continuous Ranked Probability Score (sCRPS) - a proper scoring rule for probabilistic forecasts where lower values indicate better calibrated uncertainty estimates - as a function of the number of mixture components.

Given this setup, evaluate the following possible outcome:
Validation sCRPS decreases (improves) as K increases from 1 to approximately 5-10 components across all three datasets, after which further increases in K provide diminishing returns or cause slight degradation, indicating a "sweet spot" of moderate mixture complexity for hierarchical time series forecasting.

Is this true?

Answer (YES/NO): YES